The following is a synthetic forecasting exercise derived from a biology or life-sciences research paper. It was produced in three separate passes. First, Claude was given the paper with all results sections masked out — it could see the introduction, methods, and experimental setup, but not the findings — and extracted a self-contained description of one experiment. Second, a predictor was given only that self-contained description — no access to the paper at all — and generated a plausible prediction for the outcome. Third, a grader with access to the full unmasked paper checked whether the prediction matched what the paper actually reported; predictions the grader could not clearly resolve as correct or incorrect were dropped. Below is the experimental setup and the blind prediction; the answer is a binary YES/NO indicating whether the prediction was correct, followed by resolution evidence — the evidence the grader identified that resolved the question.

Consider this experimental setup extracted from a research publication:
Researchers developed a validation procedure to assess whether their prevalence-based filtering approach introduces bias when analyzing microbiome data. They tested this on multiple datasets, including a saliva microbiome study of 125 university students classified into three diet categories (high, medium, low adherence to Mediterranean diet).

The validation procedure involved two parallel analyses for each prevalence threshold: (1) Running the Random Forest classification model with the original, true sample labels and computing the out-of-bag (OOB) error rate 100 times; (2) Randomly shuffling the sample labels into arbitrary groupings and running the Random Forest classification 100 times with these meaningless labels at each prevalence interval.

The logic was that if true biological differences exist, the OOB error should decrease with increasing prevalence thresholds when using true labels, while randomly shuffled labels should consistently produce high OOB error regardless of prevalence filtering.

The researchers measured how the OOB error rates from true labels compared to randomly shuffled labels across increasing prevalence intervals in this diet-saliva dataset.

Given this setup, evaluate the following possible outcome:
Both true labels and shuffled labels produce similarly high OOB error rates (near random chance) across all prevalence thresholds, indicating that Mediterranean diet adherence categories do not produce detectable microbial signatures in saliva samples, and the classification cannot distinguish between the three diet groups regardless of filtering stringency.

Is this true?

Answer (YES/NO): NO